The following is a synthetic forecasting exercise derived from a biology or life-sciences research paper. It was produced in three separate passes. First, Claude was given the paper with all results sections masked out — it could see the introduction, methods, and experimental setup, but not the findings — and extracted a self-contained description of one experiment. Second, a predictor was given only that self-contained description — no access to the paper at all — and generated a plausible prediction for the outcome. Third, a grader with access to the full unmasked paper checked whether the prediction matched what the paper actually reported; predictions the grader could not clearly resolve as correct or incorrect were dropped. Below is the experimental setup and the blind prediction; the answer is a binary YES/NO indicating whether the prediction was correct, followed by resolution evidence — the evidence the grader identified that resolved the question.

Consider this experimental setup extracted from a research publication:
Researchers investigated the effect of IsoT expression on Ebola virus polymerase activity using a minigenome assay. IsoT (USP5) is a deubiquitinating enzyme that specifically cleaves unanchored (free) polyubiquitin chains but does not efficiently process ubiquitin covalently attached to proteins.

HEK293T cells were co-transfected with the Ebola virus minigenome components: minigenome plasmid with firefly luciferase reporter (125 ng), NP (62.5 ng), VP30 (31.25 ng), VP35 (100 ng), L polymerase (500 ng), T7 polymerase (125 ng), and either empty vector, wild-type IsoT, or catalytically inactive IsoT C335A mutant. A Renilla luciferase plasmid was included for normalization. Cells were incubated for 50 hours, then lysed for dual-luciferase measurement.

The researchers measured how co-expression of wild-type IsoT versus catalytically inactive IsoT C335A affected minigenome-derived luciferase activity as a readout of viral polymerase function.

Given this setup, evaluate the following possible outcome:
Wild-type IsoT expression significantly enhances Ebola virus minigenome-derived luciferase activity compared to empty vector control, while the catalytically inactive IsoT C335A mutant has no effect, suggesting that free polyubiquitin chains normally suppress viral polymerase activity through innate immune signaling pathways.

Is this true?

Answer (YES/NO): NO